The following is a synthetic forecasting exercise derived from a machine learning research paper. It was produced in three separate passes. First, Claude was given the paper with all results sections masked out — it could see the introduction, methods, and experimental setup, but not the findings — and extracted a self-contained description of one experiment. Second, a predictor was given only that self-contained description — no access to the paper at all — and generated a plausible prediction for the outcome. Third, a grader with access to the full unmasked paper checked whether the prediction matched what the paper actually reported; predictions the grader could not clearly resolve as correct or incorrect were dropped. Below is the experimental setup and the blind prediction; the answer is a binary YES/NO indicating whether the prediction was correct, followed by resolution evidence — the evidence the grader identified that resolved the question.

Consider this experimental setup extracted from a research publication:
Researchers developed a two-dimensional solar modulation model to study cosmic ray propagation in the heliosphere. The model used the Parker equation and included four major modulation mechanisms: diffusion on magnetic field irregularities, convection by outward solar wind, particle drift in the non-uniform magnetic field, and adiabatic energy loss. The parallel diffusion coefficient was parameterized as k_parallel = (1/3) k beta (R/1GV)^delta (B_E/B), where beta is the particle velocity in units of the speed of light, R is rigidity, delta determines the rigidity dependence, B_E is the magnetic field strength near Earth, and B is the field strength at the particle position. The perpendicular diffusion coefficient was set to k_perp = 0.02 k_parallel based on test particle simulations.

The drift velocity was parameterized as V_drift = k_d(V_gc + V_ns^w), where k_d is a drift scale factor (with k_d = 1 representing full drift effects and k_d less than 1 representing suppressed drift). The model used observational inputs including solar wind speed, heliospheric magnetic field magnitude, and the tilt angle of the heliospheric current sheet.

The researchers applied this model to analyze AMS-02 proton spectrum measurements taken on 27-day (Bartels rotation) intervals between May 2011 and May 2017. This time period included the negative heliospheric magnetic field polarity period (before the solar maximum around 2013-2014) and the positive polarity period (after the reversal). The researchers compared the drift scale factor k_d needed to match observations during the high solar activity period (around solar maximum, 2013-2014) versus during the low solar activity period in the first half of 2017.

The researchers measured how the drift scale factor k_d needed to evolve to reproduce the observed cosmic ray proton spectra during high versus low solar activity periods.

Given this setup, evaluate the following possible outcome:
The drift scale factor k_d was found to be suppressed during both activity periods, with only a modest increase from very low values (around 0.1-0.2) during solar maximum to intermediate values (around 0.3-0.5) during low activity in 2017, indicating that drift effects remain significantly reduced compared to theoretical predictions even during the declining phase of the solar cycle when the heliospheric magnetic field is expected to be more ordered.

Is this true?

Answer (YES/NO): NO